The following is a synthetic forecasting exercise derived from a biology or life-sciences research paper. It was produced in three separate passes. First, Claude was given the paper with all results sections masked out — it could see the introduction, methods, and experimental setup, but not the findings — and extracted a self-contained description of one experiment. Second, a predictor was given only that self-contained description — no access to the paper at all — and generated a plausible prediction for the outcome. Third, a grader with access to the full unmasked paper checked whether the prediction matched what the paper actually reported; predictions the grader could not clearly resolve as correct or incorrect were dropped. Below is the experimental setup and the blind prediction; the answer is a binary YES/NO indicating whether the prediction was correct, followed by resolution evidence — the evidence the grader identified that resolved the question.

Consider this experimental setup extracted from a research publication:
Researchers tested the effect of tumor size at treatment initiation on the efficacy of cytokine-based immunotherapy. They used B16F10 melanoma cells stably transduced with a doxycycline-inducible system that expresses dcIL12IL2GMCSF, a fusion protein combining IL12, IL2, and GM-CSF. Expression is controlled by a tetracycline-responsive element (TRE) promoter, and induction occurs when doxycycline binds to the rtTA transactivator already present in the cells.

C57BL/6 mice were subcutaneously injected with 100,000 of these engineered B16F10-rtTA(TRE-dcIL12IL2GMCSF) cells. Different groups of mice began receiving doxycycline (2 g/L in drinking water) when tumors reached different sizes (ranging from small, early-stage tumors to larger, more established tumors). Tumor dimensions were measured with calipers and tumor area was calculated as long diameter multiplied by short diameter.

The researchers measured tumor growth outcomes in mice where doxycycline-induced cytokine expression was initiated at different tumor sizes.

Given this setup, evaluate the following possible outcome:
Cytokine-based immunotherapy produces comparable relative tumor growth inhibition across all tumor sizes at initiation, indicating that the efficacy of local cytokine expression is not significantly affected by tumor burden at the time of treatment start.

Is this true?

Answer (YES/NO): NO